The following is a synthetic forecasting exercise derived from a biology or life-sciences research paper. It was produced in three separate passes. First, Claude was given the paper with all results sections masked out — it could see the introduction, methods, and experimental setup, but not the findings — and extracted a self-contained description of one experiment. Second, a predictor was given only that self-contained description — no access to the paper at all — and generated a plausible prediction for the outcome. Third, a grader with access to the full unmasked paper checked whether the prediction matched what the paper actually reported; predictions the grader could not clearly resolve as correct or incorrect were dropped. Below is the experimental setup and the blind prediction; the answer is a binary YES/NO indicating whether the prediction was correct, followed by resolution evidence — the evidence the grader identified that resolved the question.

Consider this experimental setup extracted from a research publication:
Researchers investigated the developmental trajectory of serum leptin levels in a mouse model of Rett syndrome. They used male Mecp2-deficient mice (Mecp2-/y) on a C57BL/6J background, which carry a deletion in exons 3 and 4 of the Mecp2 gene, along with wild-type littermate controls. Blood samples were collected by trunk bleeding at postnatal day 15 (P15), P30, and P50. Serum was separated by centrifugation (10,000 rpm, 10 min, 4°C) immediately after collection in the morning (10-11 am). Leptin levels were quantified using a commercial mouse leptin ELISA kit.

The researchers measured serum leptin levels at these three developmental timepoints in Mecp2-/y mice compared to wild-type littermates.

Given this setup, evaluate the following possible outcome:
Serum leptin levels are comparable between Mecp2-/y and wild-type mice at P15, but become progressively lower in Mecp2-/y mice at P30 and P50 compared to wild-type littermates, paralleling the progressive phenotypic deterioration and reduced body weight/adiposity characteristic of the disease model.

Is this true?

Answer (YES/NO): NO